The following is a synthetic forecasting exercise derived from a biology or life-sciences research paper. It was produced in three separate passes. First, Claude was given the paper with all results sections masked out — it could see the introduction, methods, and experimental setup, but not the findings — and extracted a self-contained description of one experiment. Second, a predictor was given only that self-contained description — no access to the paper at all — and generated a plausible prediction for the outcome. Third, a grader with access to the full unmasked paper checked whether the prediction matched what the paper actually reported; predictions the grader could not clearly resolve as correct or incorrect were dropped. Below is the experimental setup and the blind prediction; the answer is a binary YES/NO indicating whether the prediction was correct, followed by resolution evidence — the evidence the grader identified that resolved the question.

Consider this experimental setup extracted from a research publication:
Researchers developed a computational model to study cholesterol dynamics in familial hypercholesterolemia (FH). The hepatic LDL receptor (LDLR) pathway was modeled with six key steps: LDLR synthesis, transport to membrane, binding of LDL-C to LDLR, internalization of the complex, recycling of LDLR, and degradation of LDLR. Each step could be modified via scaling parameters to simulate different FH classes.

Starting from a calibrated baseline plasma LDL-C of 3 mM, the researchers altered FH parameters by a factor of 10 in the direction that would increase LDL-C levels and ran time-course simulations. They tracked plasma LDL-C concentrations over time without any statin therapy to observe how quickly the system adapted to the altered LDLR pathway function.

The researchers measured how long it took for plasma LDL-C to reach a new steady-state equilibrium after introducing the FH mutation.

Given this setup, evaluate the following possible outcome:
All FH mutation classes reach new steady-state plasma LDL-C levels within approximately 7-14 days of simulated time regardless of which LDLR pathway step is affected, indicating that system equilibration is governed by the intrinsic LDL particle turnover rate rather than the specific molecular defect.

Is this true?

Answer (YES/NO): NO